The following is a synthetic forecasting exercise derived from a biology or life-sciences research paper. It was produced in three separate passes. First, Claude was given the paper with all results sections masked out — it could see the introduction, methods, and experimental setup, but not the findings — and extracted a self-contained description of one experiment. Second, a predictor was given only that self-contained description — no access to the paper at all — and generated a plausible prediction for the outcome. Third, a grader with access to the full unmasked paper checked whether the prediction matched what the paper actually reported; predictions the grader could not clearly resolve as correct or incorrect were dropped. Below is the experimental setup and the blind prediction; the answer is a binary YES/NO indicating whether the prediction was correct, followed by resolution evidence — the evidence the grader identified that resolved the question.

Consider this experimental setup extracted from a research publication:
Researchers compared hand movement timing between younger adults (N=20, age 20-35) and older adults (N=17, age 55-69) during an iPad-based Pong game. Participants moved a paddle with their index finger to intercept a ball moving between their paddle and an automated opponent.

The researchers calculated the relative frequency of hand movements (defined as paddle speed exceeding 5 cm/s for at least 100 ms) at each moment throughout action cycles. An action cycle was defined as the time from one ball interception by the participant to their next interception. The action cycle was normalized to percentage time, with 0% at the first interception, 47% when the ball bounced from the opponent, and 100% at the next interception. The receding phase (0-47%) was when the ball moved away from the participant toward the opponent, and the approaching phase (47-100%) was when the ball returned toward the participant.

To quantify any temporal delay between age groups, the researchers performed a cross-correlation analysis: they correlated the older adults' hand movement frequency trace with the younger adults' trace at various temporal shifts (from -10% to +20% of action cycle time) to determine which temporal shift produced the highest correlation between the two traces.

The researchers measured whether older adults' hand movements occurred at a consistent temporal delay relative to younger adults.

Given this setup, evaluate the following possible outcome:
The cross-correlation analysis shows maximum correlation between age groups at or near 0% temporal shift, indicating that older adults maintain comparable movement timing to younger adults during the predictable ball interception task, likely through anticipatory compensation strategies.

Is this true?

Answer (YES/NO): NO